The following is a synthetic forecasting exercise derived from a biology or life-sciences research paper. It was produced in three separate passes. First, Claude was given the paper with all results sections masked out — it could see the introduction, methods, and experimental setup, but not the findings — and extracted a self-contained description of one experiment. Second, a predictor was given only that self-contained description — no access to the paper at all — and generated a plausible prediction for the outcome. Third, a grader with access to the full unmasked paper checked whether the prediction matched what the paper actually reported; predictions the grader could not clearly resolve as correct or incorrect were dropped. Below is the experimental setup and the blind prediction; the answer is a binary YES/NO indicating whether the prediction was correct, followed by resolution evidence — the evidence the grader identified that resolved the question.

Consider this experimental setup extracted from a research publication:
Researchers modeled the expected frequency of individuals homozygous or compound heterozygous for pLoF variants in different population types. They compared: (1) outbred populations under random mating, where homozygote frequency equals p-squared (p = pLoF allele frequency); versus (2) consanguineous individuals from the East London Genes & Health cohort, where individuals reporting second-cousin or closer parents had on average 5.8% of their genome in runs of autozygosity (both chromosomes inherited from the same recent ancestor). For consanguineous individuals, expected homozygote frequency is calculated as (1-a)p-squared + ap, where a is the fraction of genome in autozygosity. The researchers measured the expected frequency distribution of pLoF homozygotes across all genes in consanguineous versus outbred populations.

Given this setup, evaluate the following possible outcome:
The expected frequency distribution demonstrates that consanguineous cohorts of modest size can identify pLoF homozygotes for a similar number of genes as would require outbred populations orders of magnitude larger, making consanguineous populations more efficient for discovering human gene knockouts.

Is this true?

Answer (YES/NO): YES